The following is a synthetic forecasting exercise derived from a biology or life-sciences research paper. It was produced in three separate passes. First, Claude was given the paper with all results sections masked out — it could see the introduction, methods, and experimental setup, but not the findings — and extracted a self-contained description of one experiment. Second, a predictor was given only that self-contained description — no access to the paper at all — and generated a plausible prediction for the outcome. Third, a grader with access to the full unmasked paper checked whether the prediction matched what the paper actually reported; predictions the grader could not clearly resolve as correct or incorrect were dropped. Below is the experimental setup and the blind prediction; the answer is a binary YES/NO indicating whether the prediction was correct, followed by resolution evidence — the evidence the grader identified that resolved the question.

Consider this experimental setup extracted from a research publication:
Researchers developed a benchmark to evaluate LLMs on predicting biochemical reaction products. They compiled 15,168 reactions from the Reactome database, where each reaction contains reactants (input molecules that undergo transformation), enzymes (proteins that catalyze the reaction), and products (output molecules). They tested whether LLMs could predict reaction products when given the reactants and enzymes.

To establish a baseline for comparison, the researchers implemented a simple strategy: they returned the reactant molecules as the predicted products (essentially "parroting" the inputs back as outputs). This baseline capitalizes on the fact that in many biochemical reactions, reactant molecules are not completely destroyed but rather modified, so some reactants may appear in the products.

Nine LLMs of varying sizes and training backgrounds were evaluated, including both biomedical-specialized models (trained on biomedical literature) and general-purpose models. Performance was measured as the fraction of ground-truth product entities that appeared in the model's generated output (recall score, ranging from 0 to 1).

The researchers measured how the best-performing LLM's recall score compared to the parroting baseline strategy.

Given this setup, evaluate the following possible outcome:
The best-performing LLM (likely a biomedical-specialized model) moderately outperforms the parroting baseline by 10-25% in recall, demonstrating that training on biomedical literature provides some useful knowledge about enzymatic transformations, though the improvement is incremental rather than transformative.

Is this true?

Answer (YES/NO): NO